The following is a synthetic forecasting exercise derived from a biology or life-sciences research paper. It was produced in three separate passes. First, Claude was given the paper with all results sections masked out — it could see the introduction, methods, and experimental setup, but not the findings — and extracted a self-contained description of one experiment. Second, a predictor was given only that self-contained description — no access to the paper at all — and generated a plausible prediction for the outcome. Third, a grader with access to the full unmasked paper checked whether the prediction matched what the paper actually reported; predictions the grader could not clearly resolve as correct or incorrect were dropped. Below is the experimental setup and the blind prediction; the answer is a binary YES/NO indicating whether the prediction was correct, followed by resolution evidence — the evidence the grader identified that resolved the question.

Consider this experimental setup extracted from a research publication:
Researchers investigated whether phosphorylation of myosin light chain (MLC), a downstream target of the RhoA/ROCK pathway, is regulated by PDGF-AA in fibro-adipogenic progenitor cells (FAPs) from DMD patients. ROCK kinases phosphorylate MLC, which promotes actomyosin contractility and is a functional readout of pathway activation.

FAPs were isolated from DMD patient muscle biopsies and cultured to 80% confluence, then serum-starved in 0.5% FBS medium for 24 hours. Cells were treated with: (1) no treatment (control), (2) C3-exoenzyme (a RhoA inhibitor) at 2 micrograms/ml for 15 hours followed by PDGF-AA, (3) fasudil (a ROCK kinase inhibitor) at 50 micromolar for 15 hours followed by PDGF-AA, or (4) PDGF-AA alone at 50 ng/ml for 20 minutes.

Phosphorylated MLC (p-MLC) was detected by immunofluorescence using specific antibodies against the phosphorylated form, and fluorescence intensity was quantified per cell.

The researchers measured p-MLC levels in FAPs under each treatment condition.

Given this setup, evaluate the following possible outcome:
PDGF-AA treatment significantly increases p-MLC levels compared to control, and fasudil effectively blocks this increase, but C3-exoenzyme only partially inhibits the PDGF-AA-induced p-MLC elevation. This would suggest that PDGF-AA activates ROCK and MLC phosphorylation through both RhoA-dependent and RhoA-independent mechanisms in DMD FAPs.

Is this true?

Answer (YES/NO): NO